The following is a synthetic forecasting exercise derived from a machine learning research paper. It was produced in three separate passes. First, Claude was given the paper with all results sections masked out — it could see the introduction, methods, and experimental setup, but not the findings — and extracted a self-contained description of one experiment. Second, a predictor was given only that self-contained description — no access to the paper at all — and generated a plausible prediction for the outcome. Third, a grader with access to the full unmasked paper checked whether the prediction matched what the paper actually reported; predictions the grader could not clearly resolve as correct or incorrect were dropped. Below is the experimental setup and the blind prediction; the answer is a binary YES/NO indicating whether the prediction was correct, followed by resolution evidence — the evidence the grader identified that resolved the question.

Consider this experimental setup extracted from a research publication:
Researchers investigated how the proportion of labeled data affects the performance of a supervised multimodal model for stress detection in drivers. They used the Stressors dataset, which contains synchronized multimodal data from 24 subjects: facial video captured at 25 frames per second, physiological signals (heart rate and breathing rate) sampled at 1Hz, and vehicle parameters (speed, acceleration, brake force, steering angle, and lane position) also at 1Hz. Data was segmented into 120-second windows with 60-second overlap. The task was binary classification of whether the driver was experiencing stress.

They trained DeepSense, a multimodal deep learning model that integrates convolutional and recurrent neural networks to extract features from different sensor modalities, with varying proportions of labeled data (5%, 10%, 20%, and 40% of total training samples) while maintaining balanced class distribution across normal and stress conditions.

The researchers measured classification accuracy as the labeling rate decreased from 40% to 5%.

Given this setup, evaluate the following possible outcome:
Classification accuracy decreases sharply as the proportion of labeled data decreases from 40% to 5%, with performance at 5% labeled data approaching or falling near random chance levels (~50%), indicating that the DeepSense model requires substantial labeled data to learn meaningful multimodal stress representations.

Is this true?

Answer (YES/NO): NO